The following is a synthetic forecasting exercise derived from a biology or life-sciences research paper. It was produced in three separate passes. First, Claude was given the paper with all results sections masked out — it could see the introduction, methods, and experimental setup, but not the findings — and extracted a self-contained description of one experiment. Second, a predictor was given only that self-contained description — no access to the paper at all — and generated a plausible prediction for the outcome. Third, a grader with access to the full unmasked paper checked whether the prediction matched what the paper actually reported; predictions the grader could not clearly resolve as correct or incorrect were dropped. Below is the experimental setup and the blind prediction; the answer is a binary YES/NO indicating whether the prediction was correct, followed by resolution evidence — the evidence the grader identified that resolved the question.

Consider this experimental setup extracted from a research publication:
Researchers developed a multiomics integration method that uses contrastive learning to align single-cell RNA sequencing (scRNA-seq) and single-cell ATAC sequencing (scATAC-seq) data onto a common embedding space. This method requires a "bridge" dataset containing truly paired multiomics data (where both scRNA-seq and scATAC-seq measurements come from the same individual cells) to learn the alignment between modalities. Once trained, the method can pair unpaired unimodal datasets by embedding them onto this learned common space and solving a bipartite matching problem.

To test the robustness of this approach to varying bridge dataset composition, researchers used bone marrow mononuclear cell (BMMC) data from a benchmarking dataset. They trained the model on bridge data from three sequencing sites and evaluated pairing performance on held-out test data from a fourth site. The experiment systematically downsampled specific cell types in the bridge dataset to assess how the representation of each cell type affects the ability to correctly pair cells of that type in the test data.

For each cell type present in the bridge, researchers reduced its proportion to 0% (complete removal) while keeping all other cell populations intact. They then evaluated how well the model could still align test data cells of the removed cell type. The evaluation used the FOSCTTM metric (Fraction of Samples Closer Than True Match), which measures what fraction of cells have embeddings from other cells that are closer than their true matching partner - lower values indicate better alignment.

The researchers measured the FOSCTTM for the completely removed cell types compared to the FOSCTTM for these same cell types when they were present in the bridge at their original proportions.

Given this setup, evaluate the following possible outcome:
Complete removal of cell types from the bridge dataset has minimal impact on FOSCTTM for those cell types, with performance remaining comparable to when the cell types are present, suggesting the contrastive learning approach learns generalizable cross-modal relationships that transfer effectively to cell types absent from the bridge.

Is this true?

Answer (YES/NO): YES